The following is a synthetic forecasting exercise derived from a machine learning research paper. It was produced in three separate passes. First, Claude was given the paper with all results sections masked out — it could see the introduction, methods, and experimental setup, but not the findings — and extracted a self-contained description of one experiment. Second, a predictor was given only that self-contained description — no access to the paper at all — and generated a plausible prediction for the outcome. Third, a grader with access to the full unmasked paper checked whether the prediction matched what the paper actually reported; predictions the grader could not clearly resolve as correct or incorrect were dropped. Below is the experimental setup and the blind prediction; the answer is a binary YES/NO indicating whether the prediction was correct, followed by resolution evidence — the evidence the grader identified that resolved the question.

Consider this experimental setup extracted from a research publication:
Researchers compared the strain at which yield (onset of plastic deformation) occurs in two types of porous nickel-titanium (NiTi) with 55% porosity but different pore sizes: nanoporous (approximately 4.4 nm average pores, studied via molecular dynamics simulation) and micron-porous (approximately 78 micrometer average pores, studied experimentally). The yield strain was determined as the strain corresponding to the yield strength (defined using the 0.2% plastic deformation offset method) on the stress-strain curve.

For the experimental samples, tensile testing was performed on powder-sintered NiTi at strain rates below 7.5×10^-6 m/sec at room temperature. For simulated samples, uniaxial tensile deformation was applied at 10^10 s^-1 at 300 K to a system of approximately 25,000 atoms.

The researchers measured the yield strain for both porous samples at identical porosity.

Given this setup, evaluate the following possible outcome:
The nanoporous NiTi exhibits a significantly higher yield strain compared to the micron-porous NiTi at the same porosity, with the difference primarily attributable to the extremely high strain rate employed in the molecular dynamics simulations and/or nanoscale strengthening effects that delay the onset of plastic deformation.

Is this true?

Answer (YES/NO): YES